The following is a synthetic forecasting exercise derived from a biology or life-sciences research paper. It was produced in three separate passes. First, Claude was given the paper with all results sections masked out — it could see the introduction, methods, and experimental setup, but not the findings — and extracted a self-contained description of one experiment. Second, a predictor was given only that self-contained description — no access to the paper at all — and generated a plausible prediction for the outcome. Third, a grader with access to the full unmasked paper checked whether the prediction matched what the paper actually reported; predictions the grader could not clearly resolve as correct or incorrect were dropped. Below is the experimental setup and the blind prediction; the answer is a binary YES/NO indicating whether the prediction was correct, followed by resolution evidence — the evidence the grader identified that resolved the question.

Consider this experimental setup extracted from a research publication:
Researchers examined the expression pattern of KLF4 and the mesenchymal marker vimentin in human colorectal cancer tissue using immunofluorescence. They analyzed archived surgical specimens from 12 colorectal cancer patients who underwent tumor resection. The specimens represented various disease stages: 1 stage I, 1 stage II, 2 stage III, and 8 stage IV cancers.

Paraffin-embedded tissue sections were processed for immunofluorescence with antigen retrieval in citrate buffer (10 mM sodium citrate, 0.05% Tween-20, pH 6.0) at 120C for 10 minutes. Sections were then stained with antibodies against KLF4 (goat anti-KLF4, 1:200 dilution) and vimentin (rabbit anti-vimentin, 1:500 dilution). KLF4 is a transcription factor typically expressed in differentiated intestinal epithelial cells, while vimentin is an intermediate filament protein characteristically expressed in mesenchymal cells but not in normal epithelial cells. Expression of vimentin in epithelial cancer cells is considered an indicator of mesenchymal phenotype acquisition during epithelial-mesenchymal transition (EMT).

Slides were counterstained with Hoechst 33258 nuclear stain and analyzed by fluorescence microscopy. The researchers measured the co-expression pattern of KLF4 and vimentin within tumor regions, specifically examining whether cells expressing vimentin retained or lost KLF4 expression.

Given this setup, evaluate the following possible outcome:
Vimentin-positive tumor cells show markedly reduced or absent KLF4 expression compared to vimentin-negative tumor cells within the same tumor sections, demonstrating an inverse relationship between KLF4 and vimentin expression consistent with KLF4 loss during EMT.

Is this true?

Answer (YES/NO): YES